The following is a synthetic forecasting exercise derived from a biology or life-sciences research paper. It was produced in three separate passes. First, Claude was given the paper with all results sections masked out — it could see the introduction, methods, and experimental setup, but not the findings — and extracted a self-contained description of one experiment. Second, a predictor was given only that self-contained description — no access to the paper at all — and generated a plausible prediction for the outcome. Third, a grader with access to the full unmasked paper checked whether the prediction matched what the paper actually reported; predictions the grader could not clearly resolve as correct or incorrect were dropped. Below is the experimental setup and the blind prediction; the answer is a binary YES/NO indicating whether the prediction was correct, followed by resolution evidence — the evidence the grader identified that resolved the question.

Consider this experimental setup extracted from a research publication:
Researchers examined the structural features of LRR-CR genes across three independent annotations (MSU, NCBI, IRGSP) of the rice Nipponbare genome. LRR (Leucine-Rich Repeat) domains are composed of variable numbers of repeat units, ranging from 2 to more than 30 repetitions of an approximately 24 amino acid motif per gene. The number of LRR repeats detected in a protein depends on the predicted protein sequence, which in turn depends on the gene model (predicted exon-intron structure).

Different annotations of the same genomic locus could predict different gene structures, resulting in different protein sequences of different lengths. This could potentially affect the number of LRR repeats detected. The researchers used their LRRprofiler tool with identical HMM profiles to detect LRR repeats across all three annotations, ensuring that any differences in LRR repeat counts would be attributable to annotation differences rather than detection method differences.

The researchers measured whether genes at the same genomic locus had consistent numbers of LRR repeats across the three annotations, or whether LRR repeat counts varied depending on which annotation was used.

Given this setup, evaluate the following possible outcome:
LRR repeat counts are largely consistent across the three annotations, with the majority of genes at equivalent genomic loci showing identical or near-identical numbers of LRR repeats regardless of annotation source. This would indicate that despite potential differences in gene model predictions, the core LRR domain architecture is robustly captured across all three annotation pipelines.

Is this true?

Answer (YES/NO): NO